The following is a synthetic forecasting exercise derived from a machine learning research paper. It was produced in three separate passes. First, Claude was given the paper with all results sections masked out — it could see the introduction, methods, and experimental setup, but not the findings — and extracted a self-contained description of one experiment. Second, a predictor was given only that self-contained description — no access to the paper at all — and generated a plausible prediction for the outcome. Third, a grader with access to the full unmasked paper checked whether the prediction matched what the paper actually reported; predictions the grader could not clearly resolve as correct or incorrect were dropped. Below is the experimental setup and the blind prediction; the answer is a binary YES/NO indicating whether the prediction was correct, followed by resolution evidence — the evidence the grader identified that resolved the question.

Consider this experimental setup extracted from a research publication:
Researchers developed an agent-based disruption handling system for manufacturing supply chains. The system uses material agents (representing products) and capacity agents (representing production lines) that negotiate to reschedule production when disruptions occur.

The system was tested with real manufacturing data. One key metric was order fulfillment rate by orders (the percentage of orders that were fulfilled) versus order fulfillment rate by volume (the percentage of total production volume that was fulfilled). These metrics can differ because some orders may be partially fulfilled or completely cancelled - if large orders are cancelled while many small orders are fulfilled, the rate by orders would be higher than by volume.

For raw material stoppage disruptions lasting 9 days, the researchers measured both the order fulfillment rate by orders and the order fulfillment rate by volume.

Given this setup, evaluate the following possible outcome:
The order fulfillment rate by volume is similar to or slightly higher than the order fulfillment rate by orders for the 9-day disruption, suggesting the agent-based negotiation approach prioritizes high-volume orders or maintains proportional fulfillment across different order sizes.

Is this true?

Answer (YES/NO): NO